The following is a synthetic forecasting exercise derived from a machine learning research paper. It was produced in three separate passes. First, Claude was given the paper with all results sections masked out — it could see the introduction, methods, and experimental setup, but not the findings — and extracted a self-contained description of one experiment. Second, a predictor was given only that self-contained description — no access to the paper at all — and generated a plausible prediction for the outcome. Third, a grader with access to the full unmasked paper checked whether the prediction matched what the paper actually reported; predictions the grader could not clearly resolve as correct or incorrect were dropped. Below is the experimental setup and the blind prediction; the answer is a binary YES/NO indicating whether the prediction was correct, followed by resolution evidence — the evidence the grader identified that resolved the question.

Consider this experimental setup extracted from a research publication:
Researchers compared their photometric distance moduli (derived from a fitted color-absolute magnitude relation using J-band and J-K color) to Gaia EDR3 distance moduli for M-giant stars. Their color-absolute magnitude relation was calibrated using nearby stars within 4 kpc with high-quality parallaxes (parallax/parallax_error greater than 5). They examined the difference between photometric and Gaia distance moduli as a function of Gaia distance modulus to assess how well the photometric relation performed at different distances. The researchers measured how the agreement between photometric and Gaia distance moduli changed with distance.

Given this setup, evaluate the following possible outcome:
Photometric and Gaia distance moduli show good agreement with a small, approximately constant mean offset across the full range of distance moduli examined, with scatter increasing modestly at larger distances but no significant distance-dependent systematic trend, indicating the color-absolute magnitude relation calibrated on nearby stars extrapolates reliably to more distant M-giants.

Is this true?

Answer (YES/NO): NO